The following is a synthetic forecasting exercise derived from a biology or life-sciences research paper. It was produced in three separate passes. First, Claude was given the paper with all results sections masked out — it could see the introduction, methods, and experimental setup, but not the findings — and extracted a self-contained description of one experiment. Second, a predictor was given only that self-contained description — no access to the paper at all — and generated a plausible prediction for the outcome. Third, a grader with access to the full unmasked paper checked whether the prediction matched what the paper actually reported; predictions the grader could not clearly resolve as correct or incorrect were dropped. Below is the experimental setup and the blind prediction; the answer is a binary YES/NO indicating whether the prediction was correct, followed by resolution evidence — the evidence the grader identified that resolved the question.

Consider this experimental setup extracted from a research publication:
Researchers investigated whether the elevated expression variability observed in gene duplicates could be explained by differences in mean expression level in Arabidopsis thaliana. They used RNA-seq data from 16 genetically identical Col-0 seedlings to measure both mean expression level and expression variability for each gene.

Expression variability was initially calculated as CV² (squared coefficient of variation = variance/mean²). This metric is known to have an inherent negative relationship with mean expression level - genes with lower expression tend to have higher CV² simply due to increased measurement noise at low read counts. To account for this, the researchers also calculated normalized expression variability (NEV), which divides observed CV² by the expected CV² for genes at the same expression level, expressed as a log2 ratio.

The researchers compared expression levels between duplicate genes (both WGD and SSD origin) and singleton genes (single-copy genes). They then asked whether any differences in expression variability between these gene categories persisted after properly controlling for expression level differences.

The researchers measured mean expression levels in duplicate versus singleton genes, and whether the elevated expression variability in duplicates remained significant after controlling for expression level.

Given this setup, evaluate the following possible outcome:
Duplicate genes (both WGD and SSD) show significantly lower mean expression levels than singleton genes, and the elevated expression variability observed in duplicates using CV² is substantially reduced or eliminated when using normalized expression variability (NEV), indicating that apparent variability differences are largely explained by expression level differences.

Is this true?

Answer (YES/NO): NO